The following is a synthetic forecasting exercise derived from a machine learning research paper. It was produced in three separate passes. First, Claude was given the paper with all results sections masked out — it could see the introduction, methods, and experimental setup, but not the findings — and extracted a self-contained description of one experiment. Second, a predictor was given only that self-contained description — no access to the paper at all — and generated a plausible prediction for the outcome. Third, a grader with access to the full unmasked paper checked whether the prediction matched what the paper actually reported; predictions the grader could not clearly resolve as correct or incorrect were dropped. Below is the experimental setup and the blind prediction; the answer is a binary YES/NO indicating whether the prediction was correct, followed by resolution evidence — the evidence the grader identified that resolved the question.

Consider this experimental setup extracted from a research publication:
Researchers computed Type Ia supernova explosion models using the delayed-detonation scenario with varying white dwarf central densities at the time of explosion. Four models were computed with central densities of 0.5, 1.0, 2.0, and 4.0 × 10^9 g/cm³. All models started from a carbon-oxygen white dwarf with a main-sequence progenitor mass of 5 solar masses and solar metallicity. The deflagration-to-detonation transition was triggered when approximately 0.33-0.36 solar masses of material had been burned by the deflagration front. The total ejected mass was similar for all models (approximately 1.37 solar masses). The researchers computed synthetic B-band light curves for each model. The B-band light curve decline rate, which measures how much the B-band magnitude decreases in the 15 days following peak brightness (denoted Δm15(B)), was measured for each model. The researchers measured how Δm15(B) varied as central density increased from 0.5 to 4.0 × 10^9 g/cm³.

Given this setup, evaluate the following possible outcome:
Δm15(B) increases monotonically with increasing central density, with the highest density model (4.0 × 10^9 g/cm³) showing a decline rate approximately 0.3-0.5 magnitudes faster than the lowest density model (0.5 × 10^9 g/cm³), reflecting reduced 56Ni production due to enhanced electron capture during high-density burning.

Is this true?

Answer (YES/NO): NO